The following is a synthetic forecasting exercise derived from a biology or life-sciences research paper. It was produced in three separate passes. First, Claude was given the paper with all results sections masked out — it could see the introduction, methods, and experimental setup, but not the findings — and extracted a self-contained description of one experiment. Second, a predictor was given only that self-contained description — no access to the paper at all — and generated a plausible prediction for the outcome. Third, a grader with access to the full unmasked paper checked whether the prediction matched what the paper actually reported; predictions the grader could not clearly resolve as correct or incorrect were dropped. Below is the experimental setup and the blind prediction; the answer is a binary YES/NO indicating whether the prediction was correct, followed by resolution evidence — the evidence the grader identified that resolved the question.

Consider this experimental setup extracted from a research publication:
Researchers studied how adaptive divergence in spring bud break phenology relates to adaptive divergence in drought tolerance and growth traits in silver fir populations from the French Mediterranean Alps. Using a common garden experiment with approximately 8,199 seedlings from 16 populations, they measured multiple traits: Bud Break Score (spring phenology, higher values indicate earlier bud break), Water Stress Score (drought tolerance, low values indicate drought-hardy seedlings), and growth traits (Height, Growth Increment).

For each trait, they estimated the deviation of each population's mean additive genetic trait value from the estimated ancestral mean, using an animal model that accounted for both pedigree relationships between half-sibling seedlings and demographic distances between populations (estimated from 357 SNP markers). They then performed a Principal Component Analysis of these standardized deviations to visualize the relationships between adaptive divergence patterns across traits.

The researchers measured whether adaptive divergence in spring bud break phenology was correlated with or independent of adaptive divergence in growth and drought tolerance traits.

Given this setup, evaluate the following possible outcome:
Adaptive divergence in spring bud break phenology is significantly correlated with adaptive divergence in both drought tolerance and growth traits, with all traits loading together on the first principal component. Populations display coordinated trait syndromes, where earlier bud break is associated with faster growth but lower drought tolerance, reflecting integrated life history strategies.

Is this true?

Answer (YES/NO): NO